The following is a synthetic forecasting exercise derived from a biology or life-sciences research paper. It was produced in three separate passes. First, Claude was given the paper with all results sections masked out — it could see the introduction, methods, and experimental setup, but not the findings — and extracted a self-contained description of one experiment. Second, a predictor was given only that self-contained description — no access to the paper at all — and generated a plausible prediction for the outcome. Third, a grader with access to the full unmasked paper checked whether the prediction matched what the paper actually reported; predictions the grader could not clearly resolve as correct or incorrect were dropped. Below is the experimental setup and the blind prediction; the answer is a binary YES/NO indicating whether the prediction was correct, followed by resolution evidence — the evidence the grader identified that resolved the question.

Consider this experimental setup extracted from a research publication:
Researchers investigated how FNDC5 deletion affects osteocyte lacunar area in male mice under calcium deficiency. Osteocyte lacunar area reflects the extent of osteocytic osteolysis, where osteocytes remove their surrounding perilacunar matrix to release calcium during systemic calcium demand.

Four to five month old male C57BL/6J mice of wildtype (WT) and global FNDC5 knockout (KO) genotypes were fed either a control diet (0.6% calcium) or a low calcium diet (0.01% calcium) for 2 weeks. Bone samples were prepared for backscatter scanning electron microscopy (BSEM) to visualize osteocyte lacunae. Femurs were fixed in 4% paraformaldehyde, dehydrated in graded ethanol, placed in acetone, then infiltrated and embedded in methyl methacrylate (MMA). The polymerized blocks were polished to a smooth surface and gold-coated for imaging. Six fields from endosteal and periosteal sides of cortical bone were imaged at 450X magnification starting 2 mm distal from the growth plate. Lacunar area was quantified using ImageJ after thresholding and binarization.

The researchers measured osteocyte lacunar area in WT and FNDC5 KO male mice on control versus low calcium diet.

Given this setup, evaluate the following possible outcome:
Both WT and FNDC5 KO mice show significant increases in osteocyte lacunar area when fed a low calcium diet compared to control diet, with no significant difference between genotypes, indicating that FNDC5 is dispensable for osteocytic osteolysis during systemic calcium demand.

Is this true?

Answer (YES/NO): NO